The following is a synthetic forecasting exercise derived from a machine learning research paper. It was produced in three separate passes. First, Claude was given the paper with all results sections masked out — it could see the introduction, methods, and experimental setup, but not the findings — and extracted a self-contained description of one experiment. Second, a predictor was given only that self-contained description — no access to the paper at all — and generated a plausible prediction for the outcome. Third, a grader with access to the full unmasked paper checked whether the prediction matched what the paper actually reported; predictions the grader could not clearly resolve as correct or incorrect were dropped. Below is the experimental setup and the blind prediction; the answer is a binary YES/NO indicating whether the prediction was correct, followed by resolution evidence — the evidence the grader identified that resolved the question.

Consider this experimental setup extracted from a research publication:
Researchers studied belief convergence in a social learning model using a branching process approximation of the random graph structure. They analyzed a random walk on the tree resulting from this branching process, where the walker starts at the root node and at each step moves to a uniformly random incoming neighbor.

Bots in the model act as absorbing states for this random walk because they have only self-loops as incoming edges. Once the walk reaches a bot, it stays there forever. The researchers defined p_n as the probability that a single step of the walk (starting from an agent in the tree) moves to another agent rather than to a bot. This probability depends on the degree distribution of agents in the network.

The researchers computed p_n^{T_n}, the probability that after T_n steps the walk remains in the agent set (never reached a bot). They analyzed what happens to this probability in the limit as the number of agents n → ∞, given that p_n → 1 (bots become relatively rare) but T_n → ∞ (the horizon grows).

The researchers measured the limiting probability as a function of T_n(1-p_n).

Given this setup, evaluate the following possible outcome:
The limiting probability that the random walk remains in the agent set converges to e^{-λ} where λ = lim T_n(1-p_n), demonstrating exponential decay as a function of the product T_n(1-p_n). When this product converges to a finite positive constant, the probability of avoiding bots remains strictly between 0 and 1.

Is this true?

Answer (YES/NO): YES